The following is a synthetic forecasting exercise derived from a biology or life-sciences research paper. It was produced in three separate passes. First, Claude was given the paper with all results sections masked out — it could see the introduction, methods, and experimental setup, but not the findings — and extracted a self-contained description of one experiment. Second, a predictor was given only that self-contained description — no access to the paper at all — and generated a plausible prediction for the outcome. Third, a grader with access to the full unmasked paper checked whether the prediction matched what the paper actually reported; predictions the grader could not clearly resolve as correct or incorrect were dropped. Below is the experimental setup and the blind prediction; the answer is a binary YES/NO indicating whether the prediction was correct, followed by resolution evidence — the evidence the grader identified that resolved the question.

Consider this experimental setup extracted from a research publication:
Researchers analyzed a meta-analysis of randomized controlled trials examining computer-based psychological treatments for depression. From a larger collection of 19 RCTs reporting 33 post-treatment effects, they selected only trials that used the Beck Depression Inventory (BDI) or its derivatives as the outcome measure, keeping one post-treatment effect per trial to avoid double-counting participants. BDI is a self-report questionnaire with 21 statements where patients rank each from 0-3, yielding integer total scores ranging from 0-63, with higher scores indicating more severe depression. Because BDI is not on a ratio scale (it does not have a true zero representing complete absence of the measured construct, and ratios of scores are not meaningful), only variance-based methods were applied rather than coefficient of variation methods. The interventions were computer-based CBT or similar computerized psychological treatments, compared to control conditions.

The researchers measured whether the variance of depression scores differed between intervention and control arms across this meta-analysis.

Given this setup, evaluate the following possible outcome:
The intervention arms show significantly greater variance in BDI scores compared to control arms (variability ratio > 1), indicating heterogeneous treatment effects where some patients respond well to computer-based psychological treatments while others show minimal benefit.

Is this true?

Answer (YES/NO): NO